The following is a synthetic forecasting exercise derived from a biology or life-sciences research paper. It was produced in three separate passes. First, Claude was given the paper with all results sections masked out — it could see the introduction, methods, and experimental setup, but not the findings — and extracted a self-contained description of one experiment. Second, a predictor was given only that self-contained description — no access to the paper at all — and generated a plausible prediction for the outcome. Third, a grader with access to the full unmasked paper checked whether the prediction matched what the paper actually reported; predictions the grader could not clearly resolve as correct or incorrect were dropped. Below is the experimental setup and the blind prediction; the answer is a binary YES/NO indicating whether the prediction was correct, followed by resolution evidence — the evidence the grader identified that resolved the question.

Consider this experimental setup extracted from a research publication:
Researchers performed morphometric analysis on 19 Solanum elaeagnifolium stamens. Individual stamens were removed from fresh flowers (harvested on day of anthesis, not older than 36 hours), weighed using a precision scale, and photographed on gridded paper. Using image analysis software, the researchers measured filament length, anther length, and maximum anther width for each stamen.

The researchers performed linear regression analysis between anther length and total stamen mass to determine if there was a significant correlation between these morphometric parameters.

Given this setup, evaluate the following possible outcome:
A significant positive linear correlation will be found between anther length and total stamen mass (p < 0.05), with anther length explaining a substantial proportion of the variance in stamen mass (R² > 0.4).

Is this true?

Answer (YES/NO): YES